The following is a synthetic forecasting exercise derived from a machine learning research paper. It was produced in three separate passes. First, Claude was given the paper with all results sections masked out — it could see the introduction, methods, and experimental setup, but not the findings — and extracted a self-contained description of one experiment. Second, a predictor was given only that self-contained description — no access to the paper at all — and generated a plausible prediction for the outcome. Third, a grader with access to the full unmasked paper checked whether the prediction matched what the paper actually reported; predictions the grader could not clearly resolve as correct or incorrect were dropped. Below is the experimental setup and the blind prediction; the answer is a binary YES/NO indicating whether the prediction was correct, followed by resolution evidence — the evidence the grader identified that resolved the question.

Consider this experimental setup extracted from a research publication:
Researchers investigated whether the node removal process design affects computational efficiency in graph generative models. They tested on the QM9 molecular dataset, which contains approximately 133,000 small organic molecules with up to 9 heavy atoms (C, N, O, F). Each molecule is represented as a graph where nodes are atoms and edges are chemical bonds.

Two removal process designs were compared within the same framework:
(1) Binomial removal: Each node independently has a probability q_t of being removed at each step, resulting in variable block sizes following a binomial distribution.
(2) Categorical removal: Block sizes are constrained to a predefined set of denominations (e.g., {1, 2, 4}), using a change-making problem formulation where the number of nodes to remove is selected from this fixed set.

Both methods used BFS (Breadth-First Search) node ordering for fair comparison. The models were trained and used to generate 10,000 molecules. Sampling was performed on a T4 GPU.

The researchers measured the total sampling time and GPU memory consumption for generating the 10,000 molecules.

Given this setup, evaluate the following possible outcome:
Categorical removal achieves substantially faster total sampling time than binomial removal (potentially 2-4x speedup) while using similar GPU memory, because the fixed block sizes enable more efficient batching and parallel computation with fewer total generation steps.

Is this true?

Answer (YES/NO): NO